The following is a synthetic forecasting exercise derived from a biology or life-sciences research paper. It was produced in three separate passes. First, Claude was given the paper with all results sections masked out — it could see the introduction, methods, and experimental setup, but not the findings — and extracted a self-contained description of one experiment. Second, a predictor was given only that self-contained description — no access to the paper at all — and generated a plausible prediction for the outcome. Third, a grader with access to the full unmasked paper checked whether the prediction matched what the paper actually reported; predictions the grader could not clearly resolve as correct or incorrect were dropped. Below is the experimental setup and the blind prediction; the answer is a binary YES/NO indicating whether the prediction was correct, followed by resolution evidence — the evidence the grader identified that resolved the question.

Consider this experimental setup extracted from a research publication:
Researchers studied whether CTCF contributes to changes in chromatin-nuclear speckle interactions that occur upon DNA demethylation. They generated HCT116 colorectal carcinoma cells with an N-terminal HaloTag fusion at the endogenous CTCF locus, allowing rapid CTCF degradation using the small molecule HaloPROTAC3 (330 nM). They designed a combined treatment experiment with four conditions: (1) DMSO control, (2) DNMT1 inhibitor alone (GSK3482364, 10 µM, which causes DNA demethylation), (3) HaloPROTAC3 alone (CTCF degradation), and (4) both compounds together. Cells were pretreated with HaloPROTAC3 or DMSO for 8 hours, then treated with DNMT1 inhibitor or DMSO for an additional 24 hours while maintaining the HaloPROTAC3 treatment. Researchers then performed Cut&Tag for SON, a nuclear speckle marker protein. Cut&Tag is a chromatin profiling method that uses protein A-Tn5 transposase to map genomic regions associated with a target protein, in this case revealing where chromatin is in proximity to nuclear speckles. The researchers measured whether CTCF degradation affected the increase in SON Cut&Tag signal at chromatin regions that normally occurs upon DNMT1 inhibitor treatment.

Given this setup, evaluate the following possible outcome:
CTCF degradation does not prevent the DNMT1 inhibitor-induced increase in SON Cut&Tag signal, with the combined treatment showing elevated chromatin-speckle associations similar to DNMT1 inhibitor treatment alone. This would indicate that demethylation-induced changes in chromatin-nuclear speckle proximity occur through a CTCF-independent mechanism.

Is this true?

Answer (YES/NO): NO